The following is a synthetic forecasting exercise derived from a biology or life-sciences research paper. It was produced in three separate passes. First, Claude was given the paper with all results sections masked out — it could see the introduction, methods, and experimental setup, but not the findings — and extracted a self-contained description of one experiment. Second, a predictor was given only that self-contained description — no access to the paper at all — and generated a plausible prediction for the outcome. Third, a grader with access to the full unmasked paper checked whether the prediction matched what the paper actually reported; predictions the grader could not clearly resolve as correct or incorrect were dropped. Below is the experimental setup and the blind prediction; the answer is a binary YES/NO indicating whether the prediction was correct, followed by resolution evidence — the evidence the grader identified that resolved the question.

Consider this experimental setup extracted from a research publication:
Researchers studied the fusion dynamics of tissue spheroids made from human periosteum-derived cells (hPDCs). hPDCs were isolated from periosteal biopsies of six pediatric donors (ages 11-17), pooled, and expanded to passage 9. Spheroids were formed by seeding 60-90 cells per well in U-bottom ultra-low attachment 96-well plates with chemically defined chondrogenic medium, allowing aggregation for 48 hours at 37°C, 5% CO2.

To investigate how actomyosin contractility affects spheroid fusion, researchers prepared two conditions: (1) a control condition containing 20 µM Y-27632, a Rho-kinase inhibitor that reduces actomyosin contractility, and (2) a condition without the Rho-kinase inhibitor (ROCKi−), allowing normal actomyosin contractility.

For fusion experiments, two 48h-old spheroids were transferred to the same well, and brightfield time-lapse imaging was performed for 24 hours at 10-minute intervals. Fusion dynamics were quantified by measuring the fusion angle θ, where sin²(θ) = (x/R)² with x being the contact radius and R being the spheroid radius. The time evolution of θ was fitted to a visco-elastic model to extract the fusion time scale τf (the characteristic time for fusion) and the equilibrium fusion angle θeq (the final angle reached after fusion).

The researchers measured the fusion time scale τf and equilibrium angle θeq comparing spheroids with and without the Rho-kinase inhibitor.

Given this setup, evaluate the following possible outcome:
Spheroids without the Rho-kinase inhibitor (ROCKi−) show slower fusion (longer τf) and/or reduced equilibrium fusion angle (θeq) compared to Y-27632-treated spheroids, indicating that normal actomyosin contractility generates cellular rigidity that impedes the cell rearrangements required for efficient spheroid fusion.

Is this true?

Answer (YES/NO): NO